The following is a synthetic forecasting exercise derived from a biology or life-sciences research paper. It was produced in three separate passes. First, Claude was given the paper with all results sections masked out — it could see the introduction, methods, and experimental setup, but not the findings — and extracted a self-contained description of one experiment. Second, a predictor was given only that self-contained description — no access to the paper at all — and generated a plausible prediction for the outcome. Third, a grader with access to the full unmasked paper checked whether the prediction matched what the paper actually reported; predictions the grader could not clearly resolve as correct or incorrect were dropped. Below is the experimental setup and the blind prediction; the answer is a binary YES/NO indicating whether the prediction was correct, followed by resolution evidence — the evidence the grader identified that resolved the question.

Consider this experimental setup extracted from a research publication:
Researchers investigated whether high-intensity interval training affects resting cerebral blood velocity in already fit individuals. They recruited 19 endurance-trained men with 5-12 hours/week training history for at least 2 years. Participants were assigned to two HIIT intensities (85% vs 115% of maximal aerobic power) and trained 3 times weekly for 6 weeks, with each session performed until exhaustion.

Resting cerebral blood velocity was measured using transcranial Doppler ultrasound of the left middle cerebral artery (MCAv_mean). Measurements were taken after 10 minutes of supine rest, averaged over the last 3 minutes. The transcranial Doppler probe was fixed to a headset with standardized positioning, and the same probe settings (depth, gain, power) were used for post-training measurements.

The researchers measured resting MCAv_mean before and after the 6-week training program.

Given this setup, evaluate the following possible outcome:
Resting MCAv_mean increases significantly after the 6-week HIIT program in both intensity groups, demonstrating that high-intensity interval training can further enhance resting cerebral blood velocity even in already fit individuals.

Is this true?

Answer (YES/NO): NO